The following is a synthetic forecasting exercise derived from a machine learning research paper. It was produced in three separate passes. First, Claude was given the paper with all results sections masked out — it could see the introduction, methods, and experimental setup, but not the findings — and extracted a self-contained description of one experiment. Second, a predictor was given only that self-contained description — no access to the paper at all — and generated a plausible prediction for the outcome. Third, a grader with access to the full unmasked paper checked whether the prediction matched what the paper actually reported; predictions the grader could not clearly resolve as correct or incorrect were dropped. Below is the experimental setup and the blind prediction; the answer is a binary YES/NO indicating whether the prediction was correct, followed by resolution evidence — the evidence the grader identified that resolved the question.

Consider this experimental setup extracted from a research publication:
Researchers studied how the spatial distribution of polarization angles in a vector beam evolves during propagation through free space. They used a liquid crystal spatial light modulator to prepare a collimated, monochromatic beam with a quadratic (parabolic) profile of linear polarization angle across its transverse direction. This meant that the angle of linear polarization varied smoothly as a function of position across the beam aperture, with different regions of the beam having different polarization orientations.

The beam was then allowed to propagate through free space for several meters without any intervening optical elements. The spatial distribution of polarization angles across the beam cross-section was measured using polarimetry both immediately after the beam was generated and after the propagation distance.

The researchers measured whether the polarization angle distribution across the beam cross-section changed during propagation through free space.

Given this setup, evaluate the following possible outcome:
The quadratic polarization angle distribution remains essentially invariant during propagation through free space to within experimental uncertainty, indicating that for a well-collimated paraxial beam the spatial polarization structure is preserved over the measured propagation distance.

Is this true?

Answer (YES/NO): YES